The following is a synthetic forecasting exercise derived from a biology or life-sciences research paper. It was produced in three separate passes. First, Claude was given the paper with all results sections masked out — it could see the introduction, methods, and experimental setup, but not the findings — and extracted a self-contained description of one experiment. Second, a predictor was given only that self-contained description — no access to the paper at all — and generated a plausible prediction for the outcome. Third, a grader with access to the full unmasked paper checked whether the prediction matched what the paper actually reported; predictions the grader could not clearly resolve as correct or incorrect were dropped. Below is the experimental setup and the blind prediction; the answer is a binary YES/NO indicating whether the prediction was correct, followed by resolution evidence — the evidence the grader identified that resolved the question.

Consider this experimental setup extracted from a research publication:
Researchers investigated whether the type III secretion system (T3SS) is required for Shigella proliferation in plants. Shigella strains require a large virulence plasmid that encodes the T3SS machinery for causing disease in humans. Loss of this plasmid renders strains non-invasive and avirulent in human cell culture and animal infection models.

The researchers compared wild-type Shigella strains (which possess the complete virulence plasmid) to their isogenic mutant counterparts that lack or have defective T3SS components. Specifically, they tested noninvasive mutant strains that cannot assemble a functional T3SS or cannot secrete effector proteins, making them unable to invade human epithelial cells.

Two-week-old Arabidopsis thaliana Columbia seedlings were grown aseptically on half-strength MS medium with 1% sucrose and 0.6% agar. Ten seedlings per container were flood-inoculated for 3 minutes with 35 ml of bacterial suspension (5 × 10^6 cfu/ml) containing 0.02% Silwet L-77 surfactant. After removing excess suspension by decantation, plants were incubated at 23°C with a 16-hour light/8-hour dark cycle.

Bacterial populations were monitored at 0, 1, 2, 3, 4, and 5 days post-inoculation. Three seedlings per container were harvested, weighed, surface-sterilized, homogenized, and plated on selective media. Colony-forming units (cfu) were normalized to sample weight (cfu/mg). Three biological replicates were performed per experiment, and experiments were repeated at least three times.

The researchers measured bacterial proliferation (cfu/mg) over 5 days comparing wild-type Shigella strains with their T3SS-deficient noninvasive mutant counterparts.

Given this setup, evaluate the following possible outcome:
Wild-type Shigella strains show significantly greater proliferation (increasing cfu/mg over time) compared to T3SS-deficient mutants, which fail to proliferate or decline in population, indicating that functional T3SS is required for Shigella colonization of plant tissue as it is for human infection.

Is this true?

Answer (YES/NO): NO